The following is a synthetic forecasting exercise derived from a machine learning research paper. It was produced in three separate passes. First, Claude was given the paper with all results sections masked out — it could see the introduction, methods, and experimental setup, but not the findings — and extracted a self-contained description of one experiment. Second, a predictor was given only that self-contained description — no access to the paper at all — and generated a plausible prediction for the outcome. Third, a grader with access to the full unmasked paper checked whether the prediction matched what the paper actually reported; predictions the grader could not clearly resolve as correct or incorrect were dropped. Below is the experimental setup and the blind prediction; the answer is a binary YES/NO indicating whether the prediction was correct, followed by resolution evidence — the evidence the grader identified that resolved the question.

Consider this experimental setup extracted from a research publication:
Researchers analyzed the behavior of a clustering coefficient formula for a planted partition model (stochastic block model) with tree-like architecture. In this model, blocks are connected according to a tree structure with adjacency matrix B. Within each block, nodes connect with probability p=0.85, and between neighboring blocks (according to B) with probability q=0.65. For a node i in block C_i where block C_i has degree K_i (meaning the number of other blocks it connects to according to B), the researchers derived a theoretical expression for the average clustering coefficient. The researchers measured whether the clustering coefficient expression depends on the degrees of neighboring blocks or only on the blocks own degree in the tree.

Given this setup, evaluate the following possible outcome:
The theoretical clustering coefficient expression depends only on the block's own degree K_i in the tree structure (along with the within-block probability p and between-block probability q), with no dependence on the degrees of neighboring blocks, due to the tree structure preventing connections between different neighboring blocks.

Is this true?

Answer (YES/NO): YES